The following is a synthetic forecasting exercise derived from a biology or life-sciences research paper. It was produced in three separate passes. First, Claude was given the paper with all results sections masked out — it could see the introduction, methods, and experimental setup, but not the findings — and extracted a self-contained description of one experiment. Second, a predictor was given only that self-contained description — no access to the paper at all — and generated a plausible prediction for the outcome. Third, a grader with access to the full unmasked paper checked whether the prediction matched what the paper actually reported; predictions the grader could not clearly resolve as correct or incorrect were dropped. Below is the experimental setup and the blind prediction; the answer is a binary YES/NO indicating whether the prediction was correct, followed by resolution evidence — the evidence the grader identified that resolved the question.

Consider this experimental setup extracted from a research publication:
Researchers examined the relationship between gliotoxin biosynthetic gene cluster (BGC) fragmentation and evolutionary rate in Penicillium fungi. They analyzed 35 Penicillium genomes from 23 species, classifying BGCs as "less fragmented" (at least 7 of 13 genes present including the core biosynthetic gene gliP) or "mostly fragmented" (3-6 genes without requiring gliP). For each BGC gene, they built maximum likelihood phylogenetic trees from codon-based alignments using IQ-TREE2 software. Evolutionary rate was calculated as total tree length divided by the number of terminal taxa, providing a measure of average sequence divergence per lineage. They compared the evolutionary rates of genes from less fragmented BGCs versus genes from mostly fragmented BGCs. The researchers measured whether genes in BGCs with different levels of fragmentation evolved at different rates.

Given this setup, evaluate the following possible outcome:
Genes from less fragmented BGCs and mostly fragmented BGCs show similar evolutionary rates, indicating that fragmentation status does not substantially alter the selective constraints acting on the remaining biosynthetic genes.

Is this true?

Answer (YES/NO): NO